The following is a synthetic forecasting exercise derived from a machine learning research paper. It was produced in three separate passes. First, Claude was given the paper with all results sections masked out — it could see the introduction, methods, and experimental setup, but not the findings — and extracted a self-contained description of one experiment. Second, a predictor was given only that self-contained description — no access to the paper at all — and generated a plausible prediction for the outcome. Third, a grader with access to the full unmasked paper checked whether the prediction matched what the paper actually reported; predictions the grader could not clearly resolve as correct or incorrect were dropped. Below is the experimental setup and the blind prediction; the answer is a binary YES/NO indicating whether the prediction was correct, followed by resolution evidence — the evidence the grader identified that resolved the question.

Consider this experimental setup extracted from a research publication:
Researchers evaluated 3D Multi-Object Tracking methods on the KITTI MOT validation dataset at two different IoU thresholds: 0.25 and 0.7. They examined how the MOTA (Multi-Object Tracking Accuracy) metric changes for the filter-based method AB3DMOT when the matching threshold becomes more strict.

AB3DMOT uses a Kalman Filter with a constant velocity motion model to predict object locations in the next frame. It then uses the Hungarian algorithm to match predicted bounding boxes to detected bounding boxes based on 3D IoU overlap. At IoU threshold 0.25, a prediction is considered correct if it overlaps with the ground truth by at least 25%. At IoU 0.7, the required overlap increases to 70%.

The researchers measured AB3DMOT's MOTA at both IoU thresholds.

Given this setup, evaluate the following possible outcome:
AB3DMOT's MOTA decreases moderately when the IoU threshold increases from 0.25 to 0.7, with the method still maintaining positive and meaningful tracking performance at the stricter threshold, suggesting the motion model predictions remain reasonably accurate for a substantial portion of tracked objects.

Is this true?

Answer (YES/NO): YES